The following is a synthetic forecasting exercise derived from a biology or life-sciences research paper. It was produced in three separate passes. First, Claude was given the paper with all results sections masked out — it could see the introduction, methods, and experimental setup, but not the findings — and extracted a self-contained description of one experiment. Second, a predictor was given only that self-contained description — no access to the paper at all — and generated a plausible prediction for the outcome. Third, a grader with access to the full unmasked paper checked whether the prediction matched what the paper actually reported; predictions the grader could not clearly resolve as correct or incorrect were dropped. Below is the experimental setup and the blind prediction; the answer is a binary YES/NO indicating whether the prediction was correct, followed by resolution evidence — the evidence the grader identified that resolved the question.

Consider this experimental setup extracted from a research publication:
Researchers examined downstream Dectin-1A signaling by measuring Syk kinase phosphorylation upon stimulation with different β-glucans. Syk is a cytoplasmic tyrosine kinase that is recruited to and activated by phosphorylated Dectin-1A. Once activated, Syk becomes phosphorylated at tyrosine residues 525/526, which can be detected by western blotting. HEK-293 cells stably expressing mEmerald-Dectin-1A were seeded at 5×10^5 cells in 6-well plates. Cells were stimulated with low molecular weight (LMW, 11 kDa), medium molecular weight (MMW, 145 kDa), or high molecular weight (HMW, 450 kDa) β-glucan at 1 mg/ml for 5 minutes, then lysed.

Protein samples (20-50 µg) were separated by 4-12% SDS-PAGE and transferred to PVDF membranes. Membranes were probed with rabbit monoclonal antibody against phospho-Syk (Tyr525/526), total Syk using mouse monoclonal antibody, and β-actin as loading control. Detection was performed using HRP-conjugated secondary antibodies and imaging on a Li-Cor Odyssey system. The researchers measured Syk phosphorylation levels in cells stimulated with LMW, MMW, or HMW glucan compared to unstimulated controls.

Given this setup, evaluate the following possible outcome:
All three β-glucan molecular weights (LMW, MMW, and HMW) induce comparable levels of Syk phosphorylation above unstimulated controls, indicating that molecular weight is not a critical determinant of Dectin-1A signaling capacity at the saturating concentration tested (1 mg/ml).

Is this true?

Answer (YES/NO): NO